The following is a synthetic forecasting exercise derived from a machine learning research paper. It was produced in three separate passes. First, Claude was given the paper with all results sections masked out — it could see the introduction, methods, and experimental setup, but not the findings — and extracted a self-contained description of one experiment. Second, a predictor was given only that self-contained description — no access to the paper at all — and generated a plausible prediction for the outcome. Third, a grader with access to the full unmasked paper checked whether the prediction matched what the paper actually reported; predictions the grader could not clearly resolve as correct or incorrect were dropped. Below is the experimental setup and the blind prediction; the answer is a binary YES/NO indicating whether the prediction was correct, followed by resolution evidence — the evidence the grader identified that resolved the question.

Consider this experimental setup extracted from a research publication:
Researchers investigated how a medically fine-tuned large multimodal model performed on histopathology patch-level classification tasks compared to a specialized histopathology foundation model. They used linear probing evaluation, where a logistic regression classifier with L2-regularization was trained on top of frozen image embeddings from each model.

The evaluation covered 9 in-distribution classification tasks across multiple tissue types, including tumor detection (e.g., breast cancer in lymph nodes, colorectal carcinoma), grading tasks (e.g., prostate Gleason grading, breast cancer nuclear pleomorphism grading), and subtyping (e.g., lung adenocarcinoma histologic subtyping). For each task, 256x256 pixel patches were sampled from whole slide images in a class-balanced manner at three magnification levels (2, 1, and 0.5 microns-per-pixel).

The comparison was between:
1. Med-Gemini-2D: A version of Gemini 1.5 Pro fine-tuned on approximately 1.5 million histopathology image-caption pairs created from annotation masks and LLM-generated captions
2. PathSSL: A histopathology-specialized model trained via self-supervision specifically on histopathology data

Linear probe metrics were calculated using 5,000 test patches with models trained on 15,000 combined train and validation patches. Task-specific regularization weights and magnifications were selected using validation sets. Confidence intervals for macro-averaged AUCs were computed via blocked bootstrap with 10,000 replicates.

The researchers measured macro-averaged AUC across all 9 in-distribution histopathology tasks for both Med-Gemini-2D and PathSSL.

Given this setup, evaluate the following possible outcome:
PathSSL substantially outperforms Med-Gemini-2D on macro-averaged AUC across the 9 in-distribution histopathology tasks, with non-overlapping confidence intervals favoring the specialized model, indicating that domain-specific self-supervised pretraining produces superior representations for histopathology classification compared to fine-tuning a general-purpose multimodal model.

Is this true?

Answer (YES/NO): NO